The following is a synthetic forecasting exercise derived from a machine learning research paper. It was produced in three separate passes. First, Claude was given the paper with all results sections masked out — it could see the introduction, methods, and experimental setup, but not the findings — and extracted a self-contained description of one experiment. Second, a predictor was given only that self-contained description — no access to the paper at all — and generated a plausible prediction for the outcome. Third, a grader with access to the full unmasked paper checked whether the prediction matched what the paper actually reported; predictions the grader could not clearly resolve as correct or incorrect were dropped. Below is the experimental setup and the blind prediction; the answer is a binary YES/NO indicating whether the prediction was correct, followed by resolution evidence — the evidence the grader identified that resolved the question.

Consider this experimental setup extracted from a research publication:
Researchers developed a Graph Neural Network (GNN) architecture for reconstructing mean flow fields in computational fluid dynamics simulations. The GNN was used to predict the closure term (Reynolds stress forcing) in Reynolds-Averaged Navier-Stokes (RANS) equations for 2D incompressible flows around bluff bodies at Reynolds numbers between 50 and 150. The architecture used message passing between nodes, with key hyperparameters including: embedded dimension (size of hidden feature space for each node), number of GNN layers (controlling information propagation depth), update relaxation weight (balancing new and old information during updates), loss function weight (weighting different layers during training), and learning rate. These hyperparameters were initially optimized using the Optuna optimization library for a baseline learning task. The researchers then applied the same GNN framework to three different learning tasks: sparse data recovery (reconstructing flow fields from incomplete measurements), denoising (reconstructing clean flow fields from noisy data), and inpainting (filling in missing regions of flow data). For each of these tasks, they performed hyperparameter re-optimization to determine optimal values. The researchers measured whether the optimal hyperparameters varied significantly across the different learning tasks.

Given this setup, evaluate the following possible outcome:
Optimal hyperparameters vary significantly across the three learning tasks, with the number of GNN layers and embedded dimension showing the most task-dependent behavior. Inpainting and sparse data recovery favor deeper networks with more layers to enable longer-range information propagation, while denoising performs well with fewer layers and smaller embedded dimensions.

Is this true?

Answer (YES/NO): NO